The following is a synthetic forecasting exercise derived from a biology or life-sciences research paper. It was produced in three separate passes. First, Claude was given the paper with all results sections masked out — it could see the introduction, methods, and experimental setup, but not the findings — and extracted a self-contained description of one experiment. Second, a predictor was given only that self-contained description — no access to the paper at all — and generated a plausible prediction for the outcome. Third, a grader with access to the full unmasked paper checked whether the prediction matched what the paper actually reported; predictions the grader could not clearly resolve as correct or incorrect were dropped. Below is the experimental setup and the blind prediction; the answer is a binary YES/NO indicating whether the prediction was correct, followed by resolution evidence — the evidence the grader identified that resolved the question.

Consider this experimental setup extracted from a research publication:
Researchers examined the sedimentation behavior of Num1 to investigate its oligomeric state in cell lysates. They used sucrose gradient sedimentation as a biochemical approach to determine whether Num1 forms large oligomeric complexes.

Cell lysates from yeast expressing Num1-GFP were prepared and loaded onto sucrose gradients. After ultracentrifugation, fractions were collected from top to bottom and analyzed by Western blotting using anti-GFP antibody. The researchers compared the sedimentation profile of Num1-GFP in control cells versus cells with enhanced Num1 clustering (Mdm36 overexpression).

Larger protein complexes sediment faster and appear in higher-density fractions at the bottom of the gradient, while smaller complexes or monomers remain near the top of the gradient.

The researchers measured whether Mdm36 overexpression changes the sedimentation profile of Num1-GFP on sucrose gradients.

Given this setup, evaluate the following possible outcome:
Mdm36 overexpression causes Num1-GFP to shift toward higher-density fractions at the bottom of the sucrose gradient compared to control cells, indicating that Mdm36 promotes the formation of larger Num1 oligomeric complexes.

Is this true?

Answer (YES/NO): NO